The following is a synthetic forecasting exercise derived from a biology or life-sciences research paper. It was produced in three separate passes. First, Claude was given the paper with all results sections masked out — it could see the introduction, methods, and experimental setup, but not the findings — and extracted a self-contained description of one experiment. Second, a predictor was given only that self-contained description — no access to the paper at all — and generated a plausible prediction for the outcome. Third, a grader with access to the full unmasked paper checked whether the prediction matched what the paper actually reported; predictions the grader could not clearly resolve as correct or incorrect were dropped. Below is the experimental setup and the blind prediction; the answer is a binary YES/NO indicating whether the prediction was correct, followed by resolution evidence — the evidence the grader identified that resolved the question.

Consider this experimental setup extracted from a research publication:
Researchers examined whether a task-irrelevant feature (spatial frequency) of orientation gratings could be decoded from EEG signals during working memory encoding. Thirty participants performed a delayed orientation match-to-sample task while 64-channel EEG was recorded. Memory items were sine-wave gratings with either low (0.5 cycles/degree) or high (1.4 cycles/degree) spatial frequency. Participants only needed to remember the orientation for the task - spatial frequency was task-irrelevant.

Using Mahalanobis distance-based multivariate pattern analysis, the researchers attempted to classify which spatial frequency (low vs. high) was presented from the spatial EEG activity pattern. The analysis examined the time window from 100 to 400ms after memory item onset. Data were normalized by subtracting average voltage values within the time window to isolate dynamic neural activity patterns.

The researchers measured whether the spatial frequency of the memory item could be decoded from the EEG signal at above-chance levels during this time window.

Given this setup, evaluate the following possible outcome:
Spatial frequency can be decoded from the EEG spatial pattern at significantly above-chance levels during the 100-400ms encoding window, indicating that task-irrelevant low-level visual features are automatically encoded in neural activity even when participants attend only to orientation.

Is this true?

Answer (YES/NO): YES